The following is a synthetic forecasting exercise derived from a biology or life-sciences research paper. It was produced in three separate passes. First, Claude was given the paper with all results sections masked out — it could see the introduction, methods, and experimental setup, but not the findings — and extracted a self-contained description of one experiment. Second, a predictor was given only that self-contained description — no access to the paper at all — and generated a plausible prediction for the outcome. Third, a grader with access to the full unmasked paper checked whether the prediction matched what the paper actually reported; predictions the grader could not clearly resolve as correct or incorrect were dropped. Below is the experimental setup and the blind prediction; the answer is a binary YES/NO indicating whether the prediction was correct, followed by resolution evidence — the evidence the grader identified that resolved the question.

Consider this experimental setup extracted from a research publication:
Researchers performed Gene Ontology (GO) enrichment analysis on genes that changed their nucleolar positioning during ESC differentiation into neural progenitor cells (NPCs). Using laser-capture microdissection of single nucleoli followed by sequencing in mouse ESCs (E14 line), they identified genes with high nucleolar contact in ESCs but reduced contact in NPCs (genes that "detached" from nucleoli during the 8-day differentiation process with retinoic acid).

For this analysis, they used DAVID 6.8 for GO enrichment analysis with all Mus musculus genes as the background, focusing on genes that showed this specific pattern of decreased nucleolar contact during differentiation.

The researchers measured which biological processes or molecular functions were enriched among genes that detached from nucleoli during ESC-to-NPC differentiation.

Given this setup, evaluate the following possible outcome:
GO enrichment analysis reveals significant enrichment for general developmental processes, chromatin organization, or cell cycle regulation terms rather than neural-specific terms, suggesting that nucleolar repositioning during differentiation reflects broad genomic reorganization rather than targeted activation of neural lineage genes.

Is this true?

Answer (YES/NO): NO